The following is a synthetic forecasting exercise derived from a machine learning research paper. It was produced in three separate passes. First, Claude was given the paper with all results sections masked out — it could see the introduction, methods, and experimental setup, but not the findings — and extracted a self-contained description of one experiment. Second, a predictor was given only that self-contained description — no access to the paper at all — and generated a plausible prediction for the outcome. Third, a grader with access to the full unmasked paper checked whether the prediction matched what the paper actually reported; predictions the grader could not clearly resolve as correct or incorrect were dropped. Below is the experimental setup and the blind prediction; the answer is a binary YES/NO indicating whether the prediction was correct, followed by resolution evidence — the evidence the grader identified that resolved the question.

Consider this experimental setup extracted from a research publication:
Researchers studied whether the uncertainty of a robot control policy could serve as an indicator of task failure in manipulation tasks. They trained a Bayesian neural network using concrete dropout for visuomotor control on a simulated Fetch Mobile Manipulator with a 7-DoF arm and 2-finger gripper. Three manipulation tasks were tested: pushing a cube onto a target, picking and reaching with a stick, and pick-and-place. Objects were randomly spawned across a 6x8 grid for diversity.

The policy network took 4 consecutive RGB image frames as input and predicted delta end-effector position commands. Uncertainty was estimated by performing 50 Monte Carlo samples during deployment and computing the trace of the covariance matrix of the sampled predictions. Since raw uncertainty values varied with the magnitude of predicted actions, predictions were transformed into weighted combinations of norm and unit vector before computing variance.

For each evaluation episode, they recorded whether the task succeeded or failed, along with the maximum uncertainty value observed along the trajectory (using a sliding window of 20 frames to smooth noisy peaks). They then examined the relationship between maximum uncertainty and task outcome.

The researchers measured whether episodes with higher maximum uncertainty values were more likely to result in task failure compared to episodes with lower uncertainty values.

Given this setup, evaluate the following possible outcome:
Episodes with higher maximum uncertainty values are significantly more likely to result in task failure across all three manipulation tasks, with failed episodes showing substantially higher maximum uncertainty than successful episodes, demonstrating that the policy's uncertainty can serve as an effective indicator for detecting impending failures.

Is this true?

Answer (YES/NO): YES